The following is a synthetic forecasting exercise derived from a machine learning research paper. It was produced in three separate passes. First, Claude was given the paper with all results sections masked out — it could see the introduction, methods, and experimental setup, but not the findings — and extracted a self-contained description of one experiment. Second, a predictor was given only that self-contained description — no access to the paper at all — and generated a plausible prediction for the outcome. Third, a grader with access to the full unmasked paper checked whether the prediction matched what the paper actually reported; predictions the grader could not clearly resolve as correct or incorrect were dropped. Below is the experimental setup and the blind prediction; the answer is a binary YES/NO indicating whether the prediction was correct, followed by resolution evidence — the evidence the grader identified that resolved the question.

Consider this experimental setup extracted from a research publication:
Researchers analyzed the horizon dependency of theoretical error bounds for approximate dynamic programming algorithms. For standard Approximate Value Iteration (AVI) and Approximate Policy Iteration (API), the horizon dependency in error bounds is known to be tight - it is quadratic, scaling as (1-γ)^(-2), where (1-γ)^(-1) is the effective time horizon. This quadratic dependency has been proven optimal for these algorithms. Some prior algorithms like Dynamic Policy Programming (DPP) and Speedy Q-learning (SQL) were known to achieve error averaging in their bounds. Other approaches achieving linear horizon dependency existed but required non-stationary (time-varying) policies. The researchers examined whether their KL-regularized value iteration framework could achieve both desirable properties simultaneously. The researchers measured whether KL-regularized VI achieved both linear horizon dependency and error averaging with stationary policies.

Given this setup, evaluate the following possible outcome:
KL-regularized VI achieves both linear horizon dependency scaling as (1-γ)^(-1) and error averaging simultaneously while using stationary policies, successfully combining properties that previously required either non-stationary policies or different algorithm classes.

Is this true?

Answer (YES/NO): YES